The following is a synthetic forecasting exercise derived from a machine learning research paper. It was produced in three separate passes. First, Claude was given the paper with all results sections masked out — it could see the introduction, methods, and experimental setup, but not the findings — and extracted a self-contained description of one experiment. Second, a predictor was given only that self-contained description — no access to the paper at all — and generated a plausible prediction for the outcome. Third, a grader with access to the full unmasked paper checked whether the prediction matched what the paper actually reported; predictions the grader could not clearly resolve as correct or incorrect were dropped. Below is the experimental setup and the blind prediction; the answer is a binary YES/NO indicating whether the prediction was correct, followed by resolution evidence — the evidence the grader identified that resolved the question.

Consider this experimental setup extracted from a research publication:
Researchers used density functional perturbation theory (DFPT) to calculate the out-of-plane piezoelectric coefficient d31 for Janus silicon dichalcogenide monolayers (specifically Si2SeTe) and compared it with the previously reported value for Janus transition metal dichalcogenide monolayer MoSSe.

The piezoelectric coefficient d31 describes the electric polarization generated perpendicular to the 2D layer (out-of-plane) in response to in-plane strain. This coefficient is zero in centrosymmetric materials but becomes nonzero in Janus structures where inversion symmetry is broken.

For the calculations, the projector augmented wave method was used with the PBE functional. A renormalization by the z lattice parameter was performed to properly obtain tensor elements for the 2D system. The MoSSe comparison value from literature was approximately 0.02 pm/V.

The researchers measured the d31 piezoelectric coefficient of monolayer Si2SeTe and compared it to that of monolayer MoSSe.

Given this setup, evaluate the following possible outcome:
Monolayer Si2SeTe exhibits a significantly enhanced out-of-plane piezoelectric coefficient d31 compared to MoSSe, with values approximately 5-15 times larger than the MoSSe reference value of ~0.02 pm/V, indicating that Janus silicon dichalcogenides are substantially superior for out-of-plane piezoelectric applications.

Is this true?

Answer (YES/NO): YES